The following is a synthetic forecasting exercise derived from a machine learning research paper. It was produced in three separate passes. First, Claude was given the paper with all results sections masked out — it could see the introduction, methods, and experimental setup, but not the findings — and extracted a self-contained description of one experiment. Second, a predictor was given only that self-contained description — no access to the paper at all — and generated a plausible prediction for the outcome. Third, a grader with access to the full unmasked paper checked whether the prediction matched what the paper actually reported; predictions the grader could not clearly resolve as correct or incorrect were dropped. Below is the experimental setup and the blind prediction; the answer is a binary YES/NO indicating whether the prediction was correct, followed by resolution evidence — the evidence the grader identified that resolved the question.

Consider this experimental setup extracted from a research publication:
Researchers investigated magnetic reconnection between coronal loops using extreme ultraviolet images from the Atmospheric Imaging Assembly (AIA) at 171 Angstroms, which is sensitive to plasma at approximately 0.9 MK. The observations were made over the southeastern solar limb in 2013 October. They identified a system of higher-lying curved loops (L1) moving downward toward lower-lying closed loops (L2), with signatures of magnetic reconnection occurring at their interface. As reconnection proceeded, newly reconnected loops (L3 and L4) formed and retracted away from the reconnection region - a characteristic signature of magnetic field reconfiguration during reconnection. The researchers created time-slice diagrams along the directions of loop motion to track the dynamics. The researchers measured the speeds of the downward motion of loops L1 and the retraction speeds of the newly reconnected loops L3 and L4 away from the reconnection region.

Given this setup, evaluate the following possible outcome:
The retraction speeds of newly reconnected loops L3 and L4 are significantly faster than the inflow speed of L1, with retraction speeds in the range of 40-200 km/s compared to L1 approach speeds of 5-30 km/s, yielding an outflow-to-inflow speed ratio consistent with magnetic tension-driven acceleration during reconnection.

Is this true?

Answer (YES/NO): NO